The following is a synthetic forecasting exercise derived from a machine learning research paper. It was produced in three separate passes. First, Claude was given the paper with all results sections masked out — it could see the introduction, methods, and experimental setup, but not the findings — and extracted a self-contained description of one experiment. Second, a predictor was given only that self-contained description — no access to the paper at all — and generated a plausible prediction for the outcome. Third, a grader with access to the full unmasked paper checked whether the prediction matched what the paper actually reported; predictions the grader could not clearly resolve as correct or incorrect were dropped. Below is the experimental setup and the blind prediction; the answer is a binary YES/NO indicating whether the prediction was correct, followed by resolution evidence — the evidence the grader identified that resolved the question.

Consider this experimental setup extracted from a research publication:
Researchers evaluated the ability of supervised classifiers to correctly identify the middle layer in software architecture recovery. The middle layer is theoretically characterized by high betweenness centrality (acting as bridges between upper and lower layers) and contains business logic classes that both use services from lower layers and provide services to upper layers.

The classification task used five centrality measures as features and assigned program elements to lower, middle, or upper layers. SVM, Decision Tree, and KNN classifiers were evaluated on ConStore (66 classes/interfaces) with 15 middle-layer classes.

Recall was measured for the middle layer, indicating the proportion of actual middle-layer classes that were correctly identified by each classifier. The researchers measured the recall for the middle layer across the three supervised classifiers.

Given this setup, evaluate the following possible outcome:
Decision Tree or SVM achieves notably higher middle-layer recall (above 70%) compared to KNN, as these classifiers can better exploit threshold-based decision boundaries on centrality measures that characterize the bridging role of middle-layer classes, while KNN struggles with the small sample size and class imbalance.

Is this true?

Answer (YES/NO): YES